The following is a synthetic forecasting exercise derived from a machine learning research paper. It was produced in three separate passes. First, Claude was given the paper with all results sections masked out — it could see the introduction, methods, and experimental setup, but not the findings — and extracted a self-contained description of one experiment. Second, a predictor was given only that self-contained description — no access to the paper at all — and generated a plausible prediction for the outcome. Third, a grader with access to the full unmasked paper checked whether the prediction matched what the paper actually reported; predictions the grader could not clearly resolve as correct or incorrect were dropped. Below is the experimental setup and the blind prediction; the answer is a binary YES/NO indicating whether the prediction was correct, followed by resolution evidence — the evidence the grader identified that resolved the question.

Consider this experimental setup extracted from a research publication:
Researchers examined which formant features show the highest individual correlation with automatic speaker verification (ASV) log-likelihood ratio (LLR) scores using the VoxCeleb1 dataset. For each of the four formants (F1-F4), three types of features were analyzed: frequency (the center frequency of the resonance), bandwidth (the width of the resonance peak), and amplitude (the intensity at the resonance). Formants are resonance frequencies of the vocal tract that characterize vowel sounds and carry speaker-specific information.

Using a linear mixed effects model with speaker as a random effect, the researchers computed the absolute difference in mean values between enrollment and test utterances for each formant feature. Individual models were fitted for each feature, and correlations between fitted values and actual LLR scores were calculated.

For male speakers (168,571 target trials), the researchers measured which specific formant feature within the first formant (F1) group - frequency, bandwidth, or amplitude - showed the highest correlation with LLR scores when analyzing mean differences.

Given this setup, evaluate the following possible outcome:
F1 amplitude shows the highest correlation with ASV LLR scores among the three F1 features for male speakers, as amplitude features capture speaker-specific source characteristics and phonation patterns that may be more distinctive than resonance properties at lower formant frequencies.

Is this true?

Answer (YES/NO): NO